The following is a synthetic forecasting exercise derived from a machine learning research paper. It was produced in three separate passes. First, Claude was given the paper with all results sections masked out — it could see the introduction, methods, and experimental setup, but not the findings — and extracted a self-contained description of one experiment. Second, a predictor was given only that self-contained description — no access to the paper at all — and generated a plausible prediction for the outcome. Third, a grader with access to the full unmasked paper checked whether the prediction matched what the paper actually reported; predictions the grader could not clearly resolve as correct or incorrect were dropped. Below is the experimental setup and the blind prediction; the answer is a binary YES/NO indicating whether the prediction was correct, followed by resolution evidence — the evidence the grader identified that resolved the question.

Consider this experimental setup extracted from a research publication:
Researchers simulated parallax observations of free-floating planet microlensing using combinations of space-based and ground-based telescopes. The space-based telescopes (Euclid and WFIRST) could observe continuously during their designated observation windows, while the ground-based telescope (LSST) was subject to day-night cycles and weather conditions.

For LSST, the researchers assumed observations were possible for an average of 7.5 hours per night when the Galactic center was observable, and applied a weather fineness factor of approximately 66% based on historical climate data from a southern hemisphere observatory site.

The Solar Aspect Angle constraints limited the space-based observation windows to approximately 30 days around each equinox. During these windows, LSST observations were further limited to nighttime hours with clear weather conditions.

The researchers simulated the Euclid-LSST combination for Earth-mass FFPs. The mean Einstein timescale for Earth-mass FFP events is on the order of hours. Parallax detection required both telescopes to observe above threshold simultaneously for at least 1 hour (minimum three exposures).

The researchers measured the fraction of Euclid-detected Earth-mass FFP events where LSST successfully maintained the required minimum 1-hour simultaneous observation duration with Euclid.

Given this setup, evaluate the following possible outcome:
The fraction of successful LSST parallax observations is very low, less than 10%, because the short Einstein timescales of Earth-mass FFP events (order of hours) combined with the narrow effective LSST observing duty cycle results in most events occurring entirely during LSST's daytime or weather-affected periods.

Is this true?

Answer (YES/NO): YES